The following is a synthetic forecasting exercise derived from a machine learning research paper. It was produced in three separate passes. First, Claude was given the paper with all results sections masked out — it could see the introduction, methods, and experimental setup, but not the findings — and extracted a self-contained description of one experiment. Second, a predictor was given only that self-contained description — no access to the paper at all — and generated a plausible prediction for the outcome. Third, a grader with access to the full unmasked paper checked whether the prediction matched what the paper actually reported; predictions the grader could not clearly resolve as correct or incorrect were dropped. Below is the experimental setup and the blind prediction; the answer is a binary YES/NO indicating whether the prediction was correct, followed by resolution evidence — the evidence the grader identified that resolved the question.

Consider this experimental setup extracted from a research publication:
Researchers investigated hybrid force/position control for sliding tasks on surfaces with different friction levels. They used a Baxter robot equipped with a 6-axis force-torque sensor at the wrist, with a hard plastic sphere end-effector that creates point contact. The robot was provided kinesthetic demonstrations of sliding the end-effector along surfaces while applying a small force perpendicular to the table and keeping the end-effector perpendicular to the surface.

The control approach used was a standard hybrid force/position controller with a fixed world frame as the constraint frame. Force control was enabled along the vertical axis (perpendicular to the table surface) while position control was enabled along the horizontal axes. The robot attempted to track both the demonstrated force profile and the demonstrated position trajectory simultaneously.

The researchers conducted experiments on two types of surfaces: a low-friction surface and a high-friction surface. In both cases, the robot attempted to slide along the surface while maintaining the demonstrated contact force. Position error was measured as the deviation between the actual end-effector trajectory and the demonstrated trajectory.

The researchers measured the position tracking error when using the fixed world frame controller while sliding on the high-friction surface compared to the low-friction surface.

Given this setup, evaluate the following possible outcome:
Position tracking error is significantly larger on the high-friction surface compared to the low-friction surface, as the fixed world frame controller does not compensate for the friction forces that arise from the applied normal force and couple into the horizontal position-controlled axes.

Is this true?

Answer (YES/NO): YES